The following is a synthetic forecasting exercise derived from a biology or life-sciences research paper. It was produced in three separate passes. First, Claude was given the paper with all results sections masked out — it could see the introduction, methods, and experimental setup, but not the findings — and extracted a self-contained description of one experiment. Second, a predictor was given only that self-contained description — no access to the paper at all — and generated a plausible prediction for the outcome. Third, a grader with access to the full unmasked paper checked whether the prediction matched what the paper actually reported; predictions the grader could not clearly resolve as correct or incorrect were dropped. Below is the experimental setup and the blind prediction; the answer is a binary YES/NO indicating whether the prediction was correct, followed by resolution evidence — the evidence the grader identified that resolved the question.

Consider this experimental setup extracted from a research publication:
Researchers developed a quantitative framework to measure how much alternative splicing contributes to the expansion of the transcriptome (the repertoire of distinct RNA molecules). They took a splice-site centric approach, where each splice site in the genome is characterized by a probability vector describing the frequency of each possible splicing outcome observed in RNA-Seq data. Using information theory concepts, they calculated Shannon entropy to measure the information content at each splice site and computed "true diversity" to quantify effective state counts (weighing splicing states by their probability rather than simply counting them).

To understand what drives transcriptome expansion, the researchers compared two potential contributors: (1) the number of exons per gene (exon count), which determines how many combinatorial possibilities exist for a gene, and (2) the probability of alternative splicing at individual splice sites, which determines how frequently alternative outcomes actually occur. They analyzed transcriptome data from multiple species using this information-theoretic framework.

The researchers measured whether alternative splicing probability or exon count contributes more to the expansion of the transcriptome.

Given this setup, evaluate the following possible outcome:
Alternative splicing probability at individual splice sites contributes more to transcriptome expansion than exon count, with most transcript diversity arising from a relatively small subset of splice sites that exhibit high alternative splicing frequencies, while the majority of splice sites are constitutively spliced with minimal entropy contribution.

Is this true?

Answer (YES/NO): NO